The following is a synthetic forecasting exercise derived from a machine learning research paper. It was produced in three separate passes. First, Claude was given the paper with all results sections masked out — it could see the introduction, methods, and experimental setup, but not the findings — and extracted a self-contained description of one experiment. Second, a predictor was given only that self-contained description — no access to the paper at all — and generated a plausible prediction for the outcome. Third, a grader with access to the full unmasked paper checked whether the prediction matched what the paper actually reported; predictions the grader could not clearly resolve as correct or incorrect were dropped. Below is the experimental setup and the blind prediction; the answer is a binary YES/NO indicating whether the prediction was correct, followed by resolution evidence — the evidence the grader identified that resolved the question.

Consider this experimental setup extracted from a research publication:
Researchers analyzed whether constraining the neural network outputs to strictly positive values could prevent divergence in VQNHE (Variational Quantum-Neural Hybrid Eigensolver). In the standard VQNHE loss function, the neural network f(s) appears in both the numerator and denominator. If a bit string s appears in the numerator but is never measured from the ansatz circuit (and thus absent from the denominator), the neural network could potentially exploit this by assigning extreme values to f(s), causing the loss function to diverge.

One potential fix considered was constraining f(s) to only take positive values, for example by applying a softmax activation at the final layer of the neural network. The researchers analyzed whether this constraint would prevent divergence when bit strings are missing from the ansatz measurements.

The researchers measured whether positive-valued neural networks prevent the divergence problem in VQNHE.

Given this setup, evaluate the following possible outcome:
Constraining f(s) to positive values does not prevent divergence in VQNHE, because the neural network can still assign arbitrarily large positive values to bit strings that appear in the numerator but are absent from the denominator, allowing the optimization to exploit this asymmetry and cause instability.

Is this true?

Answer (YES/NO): YES